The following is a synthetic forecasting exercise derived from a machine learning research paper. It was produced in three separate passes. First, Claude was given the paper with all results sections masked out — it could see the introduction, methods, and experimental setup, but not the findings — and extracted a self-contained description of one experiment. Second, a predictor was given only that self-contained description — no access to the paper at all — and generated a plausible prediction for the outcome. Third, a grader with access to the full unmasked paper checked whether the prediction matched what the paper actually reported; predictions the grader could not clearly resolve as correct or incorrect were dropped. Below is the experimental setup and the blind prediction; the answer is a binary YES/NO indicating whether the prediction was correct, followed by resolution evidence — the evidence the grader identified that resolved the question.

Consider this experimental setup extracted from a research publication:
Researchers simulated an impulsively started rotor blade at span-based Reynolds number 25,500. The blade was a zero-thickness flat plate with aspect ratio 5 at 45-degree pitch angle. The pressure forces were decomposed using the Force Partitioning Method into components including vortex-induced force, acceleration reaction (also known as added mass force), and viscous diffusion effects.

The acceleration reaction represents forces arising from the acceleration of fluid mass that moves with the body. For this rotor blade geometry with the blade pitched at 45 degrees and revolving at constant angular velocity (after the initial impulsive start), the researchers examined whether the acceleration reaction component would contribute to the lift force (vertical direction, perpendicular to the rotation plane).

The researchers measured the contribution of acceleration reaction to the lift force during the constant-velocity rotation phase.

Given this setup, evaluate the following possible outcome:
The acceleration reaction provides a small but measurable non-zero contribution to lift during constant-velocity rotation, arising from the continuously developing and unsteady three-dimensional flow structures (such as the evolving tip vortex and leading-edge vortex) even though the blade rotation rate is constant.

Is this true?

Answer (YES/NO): NO